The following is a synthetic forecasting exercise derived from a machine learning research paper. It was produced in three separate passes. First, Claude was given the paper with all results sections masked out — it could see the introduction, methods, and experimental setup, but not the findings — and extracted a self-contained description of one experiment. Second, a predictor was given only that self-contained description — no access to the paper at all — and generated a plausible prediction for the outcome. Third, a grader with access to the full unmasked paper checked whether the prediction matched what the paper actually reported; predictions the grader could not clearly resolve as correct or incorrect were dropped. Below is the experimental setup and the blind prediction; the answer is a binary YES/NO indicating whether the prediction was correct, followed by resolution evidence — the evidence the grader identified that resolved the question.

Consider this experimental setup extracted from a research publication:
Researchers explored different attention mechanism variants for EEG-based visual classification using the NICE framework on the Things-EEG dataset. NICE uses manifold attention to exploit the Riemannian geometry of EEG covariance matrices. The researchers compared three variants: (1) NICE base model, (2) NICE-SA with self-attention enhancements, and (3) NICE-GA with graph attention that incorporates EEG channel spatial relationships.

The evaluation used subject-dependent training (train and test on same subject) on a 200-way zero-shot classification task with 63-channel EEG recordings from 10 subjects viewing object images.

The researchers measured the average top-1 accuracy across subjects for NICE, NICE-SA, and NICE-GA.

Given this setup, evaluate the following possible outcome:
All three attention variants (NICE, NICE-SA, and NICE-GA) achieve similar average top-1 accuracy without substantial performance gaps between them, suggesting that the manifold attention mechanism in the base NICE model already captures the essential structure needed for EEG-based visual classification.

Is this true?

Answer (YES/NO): NO